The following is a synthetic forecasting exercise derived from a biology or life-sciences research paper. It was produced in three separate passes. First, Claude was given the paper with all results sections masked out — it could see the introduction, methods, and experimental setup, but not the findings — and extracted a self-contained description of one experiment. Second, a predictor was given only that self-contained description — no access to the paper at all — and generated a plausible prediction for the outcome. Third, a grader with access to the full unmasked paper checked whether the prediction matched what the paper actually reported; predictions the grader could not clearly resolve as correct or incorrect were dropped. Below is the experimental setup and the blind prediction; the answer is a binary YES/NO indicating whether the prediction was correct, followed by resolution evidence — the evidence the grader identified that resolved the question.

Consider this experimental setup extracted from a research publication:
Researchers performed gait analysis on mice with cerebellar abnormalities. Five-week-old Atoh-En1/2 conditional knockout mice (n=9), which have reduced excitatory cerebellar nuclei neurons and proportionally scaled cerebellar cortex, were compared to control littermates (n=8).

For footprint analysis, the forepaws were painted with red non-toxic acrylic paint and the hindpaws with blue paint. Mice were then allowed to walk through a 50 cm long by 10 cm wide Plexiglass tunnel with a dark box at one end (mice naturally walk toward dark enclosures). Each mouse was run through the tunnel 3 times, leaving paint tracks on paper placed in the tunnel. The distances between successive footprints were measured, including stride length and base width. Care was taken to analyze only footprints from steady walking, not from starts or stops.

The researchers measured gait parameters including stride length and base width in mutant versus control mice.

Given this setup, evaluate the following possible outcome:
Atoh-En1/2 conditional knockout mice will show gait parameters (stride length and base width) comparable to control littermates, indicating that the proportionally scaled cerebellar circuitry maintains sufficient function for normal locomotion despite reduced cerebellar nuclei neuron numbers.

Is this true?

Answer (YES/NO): NO